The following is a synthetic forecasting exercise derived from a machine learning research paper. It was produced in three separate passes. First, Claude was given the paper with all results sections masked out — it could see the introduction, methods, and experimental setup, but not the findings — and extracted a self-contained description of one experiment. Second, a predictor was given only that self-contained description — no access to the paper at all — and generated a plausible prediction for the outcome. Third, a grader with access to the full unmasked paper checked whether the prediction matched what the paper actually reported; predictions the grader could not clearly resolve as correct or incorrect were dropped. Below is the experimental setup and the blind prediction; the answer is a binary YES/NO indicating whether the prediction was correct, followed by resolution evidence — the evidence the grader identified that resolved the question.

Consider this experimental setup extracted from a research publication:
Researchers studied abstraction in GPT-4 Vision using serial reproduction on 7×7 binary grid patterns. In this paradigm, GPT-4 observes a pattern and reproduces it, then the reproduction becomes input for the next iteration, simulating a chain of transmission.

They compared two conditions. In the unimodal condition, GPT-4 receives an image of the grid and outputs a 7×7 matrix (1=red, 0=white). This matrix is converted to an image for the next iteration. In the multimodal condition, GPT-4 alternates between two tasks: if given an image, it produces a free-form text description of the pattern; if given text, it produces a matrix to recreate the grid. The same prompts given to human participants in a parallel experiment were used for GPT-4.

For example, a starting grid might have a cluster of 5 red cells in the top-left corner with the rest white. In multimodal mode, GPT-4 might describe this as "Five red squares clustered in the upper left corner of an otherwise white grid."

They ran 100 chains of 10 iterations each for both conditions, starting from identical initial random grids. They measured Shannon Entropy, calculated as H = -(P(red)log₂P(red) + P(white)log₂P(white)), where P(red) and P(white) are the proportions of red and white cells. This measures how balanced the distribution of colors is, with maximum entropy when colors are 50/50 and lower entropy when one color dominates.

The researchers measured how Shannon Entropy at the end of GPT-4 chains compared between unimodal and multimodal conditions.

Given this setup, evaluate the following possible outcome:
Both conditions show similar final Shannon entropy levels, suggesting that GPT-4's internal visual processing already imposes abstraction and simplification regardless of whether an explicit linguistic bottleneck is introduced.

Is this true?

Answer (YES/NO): NO